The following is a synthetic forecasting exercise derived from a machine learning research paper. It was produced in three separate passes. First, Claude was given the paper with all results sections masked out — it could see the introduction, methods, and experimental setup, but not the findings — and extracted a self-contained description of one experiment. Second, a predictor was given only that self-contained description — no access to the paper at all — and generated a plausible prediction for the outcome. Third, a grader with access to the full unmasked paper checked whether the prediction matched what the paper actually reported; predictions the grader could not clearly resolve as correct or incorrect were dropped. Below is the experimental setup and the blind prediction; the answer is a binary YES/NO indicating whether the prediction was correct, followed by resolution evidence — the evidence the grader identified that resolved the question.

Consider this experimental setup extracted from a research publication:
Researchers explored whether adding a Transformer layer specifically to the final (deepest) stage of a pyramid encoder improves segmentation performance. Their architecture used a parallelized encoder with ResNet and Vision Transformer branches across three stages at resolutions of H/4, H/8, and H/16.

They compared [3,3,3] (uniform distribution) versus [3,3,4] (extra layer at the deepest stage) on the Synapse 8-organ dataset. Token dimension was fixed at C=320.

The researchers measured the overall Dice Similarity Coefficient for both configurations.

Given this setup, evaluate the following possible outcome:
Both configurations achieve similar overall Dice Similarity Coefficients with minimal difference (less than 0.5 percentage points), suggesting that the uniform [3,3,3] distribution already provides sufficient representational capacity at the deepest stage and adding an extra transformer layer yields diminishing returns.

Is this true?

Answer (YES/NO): NO